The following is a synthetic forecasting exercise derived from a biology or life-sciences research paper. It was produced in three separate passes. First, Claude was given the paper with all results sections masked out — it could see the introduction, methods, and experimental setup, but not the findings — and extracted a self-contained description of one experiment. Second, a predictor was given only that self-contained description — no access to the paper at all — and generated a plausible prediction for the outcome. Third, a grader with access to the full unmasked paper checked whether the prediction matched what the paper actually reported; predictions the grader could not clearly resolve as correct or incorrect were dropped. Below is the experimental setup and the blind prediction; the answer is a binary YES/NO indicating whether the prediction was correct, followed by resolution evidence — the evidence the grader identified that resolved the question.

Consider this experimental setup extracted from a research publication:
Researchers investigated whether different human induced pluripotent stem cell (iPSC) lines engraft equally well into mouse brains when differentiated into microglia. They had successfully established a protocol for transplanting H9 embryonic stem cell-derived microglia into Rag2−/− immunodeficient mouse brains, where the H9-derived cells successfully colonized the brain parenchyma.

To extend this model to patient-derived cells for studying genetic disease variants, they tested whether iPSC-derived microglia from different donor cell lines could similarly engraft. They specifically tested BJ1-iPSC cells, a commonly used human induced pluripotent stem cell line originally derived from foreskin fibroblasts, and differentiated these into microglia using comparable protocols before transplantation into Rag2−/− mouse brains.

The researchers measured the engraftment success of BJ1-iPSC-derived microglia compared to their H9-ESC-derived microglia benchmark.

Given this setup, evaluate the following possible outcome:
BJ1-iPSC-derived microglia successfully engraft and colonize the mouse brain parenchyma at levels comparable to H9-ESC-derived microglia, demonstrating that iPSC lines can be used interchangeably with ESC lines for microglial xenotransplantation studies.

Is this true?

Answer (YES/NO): NO